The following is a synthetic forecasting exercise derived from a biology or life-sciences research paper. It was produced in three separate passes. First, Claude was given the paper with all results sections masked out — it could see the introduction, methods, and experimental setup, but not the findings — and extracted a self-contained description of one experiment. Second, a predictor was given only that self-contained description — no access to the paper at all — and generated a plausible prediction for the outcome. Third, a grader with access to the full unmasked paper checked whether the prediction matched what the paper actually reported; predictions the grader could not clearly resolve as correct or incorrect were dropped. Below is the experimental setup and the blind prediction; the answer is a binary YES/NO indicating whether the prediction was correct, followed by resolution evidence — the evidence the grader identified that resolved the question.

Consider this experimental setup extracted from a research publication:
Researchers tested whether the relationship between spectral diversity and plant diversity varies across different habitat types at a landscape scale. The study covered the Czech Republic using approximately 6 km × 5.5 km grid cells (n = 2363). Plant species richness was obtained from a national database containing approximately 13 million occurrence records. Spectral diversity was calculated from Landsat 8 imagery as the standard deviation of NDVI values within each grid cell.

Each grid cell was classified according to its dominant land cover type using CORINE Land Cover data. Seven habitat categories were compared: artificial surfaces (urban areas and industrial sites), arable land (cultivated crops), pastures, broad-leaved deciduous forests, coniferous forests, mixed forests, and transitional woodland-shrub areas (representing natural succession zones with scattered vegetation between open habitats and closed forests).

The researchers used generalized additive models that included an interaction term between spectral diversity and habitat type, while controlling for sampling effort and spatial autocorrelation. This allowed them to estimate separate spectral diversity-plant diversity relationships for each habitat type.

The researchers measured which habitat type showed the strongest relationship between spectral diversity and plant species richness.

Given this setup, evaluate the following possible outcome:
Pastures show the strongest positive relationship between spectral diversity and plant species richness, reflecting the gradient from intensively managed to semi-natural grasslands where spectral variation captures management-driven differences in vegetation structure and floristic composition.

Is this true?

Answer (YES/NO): NO